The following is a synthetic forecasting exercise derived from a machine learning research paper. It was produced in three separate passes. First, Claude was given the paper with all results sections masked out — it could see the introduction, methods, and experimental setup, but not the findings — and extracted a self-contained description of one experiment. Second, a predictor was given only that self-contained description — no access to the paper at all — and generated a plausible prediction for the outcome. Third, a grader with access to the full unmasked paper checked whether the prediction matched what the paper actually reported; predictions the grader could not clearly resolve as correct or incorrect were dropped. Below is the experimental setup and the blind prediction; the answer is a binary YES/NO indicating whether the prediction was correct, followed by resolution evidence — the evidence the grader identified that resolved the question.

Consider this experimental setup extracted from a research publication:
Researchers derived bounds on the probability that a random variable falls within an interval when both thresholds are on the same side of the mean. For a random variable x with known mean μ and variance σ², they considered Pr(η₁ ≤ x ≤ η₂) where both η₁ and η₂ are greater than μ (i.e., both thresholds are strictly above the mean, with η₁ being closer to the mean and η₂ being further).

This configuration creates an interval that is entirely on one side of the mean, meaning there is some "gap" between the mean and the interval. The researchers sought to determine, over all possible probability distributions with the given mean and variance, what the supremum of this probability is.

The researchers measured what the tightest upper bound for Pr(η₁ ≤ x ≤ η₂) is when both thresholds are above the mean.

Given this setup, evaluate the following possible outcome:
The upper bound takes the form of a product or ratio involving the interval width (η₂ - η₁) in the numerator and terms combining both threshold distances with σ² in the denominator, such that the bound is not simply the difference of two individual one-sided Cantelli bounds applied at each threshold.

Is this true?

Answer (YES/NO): NO